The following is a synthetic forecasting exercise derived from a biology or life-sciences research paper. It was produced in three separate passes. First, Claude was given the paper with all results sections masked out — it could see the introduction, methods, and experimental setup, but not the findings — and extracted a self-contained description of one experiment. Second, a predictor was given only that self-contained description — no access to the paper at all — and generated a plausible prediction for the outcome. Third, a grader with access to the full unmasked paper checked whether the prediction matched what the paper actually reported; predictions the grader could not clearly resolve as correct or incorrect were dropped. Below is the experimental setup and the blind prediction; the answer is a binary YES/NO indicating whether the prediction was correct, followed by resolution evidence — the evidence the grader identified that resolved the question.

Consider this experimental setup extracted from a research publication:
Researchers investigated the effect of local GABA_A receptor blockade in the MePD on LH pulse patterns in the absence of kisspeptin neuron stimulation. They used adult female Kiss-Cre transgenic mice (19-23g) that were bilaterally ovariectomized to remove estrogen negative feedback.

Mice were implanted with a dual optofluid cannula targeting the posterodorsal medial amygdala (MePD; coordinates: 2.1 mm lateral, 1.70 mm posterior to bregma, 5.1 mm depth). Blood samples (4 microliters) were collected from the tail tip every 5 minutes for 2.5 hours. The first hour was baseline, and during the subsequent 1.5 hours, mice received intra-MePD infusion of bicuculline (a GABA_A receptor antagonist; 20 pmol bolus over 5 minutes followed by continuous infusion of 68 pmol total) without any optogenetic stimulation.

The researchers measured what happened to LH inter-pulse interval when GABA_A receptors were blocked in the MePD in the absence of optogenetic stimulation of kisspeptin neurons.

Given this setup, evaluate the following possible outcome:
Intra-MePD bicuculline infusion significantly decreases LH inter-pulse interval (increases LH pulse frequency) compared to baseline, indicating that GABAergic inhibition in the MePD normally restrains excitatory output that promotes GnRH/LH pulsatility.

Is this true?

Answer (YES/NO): NO